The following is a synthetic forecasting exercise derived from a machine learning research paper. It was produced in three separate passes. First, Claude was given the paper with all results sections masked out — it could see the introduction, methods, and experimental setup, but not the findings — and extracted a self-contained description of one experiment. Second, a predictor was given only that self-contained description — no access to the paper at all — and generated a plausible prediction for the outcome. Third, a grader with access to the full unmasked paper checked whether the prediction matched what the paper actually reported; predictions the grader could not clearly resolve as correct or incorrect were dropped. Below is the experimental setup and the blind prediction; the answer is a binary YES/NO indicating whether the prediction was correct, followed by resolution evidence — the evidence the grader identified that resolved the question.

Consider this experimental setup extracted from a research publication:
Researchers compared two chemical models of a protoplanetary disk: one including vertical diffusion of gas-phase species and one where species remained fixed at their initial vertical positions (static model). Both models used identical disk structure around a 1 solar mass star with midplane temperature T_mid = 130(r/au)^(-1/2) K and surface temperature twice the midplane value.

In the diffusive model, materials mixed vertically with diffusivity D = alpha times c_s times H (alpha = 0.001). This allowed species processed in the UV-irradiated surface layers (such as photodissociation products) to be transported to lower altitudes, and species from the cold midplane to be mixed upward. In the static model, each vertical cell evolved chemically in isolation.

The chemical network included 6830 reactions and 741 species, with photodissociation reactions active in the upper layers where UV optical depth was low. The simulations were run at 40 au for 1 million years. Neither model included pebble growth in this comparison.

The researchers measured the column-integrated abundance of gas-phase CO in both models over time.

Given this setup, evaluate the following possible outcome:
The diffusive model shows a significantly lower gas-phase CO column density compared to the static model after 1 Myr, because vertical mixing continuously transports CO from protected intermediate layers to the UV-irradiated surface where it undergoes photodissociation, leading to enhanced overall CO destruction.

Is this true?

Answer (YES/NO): NO